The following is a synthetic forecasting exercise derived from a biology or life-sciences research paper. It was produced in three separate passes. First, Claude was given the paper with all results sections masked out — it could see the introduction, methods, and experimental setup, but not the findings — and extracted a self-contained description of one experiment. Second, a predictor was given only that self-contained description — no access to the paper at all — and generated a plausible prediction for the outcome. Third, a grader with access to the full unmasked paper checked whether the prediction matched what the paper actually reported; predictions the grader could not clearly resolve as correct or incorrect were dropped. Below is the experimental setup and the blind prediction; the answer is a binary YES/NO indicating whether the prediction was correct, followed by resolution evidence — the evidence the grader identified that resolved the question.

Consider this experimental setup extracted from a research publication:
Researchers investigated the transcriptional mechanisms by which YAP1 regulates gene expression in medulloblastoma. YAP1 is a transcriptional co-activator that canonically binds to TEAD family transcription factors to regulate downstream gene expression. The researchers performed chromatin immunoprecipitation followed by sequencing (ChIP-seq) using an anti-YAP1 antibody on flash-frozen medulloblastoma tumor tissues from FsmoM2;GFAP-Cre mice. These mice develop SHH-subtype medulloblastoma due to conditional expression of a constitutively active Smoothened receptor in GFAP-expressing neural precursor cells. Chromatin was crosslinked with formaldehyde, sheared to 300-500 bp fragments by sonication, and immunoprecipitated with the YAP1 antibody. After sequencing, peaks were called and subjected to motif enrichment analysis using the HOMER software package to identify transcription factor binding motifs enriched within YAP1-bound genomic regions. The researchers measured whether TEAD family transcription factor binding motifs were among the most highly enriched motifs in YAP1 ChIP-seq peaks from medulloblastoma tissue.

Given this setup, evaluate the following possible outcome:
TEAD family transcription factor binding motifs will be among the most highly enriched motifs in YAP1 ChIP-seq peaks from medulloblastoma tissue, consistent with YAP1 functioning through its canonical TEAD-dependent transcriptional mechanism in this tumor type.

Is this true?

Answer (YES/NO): NO